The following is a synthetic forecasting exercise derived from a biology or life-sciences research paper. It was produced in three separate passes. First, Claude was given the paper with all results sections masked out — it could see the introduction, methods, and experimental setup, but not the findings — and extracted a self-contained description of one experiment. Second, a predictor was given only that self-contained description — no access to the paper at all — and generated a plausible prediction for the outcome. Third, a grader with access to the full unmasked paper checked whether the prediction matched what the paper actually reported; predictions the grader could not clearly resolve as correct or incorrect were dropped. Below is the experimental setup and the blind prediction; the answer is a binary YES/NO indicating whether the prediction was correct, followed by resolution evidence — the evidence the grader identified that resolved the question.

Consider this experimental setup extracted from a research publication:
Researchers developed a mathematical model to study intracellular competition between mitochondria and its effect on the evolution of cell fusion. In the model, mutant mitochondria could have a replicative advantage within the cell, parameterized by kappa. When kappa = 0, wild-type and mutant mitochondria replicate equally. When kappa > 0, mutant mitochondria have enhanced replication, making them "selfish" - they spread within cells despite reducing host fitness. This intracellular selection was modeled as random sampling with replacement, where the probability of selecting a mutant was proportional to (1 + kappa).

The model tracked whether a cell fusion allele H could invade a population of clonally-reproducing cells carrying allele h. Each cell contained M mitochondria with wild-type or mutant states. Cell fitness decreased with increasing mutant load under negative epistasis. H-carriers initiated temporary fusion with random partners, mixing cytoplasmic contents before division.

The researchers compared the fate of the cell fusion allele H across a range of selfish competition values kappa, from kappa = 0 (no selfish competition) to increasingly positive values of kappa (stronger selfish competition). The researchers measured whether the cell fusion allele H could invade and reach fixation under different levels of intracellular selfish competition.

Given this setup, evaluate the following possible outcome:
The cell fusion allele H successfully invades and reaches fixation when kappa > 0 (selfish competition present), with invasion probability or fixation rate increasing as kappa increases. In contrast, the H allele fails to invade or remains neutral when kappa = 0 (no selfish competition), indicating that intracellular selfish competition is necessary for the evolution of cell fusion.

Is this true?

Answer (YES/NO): NO